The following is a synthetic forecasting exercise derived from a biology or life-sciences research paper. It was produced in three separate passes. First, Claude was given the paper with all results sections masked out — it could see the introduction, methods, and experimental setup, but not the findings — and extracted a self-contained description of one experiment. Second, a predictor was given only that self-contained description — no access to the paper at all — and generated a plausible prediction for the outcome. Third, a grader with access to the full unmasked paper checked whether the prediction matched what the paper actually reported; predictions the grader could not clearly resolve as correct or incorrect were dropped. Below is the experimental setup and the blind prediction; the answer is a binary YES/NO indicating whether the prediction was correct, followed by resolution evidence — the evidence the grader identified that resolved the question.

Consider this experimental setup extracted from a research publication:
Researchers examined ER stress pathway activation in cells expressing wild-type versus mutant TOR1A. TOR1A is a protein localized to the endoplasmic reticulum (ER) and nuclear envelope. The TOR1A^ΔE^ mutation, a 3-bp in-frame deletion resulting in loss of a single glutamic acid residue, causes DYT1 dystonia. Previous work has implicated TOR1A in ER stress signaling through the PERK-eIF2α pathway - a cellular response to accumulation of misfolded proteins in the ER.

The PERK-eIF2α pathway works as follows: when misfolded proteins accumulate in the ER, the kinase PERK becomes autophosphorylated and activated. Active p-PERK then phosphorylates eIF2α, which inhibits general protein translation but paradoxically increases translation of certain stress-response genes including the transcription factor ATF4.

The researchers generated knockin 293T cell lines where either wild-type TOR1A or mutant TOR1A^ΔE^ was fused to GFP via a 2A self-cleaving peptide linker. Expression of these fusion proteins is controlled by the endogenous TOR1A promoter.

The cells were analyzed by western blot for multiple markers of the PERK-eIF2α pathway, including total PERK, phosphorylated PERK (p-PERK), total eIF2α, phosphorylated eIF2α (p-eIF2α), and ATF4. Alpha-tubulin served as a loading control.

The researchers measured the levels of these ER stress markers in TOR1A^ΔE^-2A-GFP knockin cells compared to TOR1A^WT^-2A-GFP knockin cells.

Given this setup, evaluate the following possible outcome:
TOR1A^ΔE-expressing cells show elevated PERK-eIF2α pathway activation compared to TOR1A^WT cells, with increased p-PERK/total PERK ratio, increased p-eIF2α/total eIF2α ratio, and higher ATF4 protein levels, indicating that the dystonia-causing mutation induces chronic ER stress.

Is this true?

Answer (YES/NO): NO